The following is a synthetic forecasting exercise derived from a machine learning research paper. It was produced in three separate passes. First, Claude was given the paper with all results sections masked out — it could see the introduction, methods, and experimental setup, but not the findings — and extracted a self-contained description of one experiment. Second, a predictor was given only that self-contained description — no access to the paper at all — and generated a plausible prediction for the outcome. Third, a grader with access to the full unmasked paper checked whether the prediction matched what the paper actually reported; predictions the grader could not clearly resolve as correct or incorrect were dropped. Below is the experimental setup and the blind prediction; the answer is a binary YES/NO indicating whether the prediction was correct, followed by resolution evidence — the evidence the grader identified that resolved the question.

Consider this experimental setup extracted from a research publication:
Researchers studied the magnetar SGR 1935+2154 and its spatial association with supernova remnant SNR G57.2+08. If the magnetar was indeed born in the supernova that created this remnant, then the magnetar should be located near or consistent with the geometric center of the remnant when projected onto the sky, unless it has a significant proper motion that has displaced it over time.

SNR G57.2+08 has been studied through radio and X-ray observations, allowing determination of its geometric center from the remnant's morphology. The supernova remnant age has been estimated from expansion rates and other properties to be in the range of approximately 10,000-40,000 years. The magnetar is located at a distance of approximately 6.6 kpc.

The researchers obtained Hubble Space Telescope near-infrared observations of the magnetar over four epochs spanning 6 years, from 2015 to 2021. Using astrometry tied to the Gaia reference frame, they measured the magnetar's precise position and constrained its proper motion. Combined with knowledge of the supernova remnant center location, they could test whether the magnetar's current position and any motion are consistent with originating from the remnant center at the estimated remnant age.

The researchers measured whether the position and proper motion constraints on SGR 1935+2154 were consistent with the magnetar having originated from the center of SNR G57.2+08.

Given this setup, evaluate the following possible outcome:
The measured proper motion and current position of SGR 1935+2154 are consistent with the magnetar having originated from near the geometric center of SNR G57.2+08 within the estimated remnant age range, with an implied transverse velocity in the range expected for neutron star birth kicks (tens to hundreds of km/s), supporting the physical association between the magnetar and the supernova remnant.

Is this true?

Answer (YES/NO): YES